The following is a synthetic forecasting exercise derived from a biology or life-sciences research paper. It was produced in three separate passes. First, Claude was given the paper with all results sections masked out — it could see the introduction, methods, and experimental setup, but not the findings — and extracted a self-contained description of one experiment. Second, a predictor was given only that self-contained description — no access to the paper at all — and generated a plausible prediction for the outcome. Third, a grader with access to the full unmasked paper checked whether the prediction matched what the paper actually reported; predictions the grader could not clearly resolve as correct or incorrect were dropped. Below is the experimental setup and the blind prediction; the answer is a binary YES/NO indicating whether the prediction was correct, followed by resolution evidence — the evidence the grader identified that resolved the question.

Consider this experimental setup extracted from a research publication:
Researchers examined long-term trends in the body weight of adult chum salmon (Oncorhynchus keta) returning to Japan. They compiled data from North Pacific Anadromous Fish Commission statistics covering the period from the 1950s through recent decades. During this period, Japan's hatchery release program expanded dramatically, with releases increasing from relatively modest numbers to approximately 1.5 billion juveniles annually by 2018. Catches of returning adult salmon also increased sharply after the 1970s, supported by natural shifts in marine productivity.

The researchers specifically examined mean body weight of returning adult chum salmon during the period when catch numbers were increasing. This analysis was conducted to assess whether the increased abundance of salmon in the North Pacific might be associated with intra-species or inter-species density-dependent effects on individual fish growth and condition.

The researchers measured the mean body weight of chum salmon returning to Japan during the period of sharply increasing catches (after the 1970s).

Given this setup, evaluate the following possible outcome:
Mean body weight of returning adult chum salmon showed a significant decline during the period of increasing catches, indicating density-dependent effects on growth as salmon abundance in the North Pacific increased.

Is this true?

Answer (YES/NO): YES